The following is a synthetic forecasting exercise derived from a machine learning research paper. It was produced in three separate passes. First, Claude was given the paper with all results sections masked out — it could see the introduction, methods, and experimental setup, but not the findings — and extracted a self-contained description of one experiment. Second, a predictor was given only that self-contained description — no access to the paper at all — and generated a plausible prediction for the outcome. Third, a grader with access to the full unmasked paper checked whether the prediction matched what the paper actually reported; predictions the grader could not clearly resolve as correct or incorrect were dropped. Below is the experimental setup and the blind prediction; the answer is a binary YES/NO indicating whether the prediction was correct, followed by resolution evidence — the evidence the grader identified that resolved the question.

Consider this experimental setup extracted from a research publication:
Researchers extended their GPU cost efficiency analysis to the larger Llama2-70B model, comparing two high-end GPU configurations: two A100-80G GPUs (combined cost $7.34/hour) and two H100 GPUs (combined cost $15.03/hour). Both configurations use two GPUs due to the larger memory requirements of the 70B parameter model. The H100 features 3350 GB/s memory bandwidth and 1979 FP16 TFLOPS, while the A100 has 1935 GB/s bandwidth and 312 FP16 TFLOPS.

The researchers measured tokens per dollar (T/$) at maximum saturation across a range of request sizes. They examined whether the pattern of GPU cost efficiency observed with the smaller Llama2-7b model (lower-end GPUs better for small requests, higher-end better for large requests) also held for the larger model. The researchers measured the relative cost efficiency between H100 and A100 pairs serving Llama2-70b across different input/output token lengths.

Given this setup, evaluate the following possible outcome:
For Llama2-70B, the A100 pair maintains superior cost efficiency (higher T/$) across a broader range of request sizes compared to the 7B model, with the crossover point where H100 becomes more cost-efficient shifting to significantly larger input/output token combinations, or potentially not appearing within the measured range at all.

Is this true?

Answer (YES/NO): NO